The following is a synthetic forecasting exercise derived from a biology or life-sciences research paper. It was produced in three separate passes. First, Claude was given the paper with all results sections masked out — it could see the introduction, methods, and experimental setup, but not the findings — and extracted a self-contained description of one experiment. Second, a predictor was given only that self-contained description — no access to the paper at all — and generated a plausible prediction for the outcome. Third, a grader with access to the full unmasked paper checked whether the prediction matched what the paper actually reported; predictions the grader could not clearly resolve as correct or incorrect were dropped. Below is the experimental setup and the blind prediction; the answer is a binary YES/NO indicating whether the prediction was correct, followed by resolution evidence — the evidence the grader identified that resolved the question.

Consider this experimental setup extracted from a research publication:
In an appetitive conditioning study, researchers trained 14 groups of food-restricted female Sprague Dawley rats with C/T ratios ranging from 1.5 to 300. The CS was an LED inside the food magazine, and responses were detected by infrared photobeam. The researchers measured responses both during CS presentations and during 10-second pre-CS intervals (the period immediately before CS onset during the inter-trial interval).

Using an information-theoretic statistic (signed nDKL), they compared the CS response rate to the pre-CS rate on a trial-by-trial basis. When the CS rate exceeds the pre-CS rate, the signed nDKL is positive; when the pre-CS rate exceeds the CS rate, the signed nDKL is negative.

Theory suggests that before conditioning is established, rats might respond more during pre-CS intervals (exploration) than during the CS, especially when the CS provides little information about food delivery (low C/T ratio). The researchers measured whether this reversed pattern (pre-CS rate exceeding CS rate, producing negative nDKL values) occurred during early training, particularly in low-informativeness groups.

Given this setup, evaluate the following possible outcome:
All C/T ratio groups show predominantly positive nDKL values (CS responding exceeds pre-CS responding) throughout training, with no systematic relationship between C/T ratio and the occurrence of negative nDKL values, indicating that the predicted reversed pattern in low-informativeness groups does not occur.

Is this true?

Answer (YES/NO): NO